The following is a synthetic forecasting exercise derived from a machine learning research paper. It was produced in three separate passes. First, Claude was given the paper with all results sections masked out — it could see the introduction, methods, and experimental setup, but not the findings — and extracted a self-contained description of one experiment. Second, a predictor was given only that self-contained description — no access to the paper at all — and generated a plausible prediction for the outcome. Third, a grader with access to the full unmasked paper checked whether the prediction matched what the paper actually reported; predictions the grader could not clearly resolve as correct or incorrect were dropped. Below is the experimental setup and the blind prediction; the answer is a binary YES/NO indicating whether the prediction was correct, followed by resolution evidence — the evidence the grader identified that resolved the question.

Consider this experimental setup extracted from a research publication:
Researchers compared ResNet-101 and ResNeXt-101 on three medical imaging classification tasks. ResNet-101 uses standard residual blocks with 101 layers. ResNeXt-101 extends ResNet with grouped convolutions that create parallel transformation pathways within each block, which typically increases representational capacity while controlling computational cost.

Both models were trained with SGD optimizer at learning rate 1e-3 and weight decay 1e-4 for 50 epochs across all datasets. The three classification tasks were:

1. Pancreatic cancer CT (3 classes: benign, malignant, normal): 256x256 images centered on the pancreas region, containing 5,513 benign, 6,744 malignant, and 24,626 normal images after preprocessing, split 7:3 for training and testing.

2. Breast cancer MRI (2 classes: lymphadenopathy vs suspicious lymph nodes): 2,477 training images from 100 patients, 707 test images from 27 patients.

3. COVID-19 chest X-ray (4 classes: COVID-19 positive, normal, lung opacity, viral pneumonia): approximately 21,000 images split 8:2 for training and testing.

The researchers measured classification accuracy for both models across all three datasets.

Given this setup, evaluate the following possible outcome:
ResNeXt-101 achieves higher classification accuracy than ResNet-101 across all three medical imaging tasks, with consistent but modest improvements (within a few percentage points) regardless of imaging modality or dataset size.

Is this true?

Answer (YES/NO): NO